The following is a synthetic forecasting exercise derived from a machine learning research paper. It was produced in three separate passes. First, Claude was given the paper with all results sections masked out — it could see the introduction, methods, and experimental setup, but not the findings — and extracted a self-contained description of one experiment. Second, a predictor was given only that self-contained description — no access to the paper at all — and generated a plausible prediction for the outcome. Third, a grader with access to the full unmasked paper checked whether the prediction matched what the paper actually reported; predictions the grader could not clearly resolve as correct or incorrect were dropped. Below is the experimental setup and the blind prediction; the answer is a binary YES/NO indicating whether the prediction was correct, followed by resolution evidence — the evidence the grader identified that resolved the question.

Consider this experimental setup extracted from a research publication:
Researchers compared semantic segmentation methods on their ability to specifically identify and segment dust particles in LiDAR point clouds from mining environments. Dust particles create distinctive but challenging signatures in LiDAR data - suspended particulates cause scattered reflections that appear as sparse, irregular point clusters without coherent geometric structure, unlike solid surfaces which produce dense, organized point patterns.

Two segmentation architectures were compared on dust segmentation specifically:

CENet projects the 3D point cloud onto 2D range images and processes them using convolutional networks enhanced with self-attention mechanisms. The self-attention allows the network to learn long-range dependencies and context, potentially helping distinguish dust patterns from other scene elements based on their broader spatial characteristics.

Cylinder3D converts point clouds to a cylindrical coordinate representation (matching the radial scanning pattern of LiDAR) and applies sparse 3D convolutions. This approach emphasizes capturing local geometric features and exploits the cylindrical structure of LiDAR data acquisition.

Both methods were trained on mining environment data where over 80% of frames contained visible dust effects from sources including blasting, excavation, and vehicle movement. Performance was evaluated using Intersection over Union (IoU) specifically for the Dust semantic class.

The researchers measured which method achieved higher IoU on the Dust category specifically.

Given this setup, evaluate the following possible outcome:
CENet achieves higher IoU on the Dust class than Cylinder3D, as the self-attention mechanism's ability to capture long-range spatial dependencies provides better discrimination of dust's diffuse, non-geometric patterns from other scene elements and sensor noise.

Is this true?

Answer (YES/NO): YES